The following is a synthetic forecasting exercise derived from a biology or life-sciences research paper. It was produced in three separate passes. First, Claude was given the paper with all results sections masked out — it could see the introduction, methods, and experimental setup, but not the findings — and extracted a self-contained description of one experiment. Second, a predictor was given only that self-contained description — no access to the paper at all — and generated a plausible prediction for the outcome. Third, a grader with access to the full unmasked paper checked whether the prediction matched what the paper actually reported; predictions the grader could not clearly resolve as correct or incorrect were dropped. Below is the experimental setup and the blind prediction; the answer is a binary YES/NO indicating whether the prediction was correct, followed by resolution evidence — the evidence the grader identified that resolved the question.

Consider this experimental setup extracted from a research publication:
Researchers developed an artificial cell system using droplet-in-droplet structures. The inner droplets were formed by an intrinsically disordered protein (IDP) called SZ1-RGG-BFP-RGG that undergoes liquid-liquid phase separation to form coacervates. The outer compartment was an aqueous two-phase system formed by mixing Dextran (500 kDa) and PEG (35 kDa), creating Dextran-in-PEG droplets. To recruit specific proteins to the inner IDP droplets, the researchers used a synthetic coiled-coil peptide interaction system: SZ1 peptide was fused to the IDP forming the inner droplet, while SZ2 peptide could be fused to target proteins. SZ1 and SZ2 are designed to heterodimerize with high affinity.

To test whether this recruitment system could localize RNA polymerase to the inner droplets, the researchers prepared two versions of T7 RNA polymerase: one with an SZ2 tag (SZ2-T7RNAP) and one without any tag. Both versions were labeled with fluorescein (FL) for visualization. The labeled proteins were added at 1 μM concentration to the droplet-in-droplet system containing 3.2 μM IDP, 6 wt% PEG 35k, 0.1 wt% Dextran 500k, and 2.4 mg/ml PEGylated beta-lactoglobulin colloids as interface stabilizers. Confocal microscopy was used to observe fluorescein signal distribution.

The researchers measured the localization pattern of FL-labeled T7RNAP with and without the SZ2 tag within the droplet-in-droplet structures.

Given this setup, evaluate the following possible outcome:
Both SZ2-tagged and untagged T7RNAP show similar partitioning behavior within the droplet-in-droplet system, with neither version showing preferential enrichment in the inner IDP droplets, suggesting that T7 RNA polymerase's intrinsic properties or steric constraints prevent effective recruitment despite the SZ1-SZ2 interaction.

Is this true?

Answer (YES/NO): NO